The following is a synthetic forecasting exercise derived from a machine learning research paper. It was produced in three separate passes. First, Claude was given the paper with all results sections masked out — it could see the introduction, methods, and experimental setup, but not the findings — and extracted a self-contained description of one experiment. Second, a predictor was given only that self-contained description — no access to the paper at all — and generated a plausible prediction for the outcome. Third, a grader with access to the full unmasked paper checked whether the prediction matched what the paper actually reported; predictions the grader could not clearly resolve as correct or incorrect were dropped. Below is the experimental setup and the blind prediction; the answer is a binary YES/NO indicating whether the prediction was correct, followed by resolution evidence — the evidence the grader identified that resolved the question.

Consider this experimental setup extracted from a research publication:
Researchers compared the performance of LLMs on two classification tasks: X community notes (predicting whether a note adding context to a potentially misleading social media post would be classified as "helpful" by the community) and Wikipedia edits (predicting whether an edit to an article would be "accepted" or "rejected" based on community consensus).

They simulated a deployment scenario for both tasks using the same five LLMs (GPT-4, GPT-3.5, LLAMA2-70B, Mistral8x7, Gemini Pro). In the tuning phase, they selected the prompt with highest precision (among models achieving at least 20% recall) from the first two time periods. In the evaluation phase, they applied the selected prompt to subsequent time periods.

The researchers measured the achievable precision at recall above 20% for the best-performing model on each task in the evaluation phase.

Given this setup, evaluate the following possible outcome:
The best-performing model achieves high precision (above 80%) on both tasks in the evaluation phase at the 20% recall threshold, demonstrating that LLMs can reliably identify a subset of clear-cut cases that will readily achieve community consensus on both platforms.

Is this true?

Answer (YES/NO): NO